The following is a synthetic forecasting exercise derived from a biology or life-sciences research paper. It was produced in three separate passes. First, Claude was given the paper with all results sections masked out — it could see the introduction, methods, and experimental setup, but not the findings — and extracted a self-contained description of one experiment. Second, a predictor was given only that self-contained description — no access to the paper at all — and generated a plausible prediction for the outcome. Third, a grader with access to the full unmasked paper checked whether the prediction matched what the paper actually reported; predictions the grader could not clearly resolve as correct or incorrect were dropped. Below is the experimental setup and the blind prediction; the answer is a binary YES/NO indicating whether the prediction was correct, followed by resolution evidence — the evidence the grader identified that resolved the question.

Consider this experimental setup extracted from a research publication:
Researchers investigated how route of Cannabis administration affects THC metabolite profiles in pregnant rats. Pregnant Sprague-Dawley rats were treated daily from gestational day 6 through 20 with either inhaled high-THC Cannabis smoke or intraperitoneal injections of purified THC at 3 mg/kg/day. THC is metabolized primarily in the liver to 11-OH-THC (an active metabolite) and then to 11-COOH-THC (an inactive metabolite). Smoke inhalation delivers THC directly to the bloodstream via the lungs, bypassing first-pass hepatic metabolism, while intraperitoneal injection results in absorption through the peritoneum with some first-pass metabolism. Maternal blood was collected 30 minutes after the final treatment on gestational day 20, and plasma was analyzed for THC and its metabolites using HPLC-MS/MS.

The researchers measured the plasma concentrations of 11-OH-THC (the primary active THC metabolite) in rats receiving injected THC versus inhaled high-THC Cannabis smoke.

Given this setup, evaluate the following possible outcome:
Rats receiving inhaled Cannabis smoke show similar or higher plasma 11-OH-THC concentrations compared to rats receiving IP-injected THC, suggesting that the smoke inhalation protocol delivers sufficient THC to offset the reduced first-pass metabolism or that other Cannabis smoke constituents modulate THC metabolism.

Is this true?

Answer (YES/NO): NO